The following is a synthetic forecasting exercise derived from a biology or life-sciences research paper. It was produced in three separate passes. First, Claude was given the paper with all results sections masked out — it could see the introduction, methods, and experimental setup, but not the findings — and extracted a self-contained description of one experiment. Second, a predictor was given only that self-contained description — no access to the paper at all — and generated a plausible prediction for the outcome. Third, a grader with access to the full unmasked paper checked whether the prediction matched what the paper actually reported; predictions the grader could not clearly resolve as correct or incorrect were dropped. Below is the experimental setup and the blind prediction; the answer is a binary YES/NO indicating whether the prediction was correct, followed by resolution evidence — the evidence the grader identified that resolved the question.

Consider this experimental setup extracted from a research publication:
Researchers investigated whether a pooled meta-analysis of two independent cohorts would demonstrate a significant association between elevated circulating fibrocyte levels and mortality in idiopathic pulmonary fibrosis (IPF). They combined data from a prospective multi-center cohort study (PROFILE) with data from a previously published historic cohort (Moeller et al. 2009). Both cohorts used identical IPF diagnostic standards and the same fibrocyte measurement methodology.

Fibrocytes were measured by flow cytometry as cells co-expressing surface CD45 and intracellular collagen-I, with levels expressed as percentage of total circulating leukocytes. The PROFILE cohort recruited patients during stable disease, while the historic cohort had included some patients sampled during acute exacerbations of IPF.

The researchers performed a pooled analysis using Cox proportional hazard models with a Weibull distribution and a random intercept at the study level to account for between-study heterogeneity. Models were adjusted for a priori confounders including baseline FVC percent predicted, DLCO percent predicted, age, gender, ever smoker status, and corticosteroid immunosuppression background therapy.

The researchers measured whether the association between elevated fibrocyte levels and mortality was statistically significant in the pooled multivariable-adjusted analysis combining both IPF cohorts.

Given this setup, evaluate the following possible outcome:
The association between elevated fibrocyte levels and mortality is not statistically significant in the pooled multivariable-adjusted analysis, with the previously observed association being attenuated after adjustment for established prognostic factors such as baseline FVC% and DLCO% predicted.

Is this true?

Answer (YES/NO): NO